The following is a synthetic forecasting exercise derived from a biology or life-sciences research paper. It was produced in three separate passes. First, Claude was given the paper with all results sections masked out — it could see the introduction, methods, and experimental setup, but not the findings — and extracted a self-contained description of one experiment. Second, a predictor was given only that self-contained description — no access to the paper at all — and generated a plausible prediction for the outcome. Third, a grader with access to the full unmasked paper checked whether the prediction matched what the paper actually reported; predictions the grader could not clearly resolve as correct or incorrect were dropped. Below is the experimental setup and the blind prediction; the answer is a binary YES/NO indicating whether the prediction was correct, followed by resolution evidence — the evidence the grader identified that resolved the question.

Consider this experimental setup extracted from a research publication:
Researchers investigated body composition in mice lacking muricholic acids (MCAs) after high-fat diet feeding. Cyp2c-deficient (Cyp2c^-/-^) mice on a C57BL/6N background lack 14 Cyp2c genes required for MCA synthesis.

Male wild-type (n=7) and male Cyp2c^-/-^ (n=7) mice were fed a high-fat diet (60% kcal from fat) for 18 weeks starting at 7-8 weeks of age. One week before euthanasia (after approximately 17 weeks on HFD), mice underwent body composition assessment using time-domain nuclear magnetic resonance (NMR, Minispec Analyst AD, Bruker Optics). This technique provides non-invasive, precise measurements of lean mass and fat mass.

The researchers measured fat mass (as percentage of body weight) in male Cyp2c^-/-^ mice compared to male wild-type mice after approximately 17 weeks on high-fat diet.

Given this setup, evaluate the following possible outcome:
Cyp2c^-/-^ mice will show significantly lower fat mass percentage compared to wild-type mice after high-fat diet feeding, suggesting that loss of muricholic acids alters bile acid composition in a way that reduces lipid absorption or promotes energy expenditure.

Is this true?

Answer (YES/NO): YES